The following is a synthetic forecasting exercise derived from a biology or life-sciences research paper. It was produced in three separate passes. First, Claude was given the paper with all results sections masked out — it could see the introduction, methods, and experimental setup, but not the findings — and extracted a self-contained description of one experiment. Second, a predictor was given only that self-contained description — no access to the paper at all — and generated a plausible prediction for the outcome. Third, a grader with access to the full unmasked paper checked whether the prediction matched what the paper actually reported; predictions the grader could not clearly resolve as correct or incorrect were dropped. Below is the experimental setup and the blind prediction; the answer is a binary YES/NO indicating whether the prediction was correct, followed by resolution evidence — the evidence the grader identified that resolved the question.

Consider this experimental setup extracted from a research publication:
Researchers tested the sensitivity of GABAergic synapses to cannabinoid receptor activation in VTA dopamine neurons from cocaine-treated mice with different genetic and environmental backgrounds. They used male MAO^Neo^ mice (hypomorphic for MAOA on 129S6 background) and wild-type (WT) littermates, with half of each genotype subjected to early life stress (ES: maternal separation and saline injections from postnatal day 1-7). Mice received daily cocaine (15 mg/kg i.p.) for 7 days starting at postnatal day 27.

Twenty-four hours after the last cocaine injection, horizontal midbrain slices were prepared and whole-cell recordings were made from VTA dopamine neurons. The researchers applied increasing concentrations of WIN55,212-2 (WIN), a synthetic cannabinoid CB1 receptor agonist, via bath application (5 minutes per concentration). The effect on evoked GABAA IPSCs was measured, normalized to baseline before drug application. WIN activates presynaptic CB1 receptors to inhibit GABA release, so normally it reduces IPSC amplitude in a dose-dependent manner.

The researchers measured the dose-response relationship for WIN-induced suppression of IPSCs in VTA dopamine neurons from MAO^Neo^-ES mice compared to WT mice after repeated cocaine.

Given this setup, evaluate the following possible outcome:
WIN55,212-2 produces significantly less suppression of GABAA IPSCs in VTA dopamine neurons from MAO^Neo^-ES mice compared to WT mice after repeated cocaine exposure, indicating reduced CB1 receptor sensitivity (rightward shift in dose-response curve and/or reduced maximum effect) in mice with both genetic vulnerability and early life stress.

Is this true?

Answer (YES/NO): NO